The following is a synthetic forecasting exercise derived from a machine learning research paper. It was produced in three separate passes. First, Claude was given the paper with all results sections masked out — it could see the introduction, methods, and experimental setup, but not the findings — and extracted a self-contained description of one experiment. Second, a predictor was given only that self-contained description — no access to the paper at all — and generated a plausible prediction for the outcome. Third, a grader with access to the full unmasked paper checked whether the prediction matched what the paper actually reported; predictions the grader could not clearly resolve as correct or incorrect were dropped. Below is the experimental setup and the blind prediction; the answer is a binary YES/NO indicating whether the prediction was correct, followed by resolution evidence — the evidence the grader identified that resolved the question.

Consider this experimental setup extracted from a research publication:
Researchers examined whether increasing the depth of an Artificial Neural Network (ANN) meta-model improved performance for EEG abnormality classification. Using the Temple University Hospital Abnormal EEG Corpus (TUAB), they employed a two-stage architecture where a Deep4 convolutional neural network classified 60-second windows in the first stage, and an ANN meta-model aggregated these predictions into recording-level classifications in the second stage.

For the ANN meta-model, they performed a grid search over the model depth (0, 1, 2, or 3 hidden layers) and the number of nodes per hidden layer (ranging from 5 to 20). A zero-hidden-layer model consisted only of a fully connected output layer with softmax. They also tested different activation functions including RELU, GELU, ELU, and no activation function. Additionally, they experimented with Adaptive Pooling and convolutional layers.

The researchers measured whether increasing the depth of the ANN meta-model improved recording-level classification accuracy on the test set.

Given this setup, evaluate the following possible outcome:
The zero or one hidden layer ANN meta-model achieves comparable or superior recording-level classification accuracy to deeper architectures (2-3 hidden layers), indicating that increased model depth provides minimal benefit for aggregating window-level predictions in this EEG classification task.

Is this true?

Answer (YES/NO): YES